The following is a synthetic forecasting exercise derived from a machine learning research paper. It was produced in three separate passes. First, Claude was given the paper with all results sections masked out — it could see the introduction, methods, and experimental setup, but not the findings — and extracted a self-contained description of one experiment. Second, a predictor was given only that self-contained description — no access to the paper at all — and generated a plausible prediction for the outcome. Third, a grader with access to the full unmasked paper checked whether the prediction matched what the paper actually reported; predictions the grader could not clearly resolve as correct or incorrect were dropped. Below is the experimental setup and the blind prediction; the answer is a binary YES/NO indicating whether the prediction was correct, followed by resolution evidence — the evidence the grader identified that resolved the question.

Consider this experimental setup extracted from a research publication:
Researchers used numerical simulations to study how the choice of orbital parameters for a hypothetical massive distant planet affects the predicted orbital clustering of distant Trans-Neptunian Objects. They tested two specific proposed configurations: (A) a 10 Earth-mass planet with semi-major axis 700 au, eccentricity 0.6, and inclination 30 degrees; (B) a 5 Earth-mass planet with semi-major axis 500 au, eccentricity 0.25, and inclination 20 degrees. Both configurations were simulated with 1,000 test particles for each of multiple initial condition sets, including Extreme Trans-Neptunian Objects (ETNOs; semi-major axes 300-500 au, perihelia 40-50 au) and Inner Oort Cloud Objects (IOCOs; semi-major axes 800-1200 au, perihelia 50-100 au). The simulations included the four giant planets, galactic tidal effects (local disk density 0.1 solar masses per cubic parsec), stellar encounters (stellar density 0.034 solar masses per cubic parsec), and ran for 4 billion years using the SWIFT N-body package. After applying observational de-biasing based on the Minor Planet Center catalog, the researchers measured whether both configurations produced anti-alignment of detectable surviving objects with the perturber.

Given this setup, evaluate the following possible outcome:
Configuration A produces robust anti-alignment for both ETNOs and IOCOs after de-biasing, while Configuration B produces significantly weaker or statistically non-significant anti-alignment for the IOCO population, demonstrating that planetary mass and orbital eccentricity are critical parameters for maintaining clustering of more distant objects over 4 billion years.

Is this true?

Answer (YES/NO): NO